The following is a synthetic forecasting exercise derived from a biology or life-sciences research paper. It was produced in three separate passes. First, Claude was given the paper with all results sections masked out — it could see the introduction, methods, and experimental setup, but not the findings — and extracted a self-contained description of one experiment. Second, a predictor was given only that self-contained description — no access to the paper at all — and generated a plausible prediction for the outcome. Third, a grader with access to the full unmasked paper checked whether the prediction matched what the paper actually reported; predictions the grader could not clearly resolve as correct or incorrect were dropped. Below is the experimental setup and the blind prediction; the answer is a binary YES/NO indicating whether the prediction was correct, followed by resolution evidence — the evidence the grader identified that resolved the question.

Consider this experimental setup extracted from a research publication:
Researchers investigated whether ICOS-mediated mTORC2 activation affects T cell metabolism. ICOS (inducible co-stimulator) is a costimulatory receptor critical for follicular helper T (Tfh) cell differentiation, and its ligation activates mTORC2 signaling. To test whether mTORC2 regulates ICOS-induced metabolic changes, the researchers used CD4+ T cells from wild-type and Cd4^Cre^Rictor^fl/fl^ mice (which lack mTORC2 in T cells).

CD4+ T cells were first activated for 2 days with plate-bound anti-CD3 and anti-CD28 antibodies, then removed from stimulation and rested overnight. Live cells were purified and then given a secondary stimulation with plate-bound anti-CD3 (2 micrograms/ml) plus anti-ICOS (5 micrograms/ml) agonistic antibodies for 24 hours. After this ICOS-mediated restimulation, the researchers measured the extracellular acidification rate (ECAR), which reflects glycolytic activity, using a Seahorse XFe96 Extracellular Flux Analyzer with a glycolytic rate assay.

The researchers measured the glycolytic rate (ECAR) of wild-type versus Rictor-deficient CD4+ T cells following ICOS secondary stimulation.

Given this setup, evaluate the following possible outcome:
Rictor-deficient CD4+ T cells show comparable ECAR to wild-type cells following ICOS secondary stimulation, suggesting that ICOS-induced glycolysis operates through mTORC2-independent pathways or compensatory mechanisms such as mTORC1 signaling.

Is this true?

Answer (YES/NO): NO